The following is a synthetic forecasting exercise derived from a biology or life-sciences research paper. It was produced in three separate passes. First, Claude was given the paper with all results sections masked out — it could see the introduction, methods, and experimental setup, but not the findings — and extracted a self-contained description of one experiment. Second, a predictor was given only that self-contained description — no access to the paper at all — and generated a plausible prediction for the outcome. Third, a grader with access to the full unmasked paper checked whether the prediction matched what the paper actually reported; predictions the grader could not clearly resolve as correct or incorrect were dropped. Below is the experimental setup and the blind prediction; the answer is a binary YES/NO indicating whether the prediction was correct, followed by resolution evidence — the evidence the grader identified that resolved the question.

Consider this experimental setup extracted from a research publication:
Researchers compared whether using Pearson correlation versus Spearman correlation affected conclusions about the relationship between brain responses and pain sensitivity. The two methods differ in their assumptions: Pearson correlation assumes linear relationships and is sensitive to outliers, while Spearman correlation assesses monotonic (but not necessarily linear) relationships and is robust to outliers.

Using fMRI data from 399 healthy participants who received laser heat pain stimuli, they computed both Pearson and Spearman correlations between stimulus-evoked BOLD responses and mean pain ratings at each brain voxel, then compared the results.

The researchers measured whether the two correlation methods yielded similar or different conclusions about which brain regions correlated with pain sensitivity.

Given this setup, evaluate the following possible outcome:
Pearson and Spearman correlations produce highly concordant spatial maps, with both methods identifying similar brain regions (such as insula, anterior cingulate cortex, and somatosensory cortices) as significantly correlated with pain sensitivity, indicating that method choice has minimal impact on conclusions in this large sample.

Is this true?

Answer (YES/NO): YES